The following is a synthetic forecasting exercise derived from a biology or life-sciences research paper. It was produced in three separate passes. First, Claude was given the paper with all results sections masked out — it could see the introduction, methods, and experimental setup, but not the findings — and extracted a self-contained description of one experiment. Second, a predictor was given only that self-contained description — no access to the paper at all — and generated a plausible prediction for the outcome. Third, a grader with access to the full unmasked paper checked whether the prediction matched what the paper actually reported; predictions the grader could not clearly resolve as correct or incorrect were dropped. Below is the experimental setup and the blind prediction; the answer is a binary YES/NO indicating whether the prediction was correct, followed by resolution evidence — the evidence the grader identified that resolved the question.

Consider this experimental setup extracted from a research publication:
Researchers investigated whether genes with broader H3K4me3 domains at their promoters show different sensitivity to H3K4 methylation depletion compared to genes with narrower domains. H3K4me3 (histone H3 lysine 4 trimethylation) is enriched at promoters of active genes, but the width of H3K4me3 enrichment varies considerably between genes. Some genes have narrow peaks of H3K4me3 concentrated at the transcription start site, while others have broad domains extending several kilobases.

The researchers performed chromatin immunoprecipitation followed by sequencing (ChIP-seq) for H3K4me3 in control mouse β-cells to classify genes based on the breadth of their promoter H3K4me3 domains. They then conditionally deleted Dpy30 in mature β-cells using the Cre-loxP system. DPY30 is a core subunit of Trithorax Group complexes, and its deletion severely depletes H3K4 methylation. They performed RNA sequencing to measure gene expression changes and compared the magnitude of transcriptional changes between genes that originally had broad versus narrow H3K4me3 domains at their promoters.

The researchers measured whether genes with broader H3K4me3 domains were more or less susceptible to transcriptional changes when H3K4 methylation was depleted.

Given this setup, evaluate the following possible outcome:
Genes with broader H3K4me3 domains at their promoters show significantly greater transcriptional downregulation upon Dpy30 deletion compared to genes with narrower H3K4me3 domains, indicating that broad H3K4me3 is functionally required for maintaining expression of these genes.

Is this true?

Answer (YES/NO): NO